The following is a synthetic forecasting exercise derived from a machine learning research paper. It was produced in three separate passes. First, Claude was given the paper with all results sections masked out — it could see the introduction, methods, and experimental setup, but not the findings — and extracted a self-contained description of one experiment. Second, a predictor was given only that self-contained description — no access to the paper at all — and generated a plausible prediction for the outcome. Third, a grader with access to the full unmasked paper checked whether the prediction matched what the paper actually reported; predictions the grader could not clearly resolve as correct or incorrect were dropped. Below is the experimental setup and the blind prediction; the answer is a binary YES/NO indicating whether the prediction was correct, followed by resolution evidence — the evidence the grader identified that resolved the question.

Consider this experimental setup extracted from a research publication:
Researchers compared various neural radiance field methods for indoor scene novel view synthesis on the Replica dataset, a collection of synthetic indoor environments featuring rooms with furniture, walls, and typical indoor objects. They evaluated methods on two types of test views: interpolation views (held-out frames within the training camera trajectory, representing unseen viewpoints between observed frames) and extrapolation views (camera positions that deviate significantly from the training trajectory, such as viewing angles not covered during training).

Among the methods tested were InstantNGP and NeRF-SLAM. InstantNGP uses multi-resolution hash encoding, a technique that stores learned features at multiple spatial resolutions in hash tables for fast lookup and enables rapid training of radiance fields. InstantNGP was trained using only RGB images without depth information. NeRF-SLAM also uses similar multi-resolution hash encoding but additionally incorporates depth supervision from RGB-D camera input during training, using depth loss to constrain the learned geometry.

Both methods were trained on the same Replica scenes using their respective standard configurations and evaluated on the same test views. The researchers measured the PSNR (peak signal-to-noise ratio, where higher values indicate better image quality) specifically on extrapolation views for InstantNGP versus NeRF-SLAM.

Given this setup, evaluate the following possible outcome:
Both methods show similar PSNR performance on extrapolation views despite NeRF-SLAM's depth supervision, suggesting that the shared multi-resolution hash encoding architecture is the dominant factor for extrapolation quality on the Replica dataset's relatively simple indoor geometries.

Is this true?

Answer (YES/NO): NO